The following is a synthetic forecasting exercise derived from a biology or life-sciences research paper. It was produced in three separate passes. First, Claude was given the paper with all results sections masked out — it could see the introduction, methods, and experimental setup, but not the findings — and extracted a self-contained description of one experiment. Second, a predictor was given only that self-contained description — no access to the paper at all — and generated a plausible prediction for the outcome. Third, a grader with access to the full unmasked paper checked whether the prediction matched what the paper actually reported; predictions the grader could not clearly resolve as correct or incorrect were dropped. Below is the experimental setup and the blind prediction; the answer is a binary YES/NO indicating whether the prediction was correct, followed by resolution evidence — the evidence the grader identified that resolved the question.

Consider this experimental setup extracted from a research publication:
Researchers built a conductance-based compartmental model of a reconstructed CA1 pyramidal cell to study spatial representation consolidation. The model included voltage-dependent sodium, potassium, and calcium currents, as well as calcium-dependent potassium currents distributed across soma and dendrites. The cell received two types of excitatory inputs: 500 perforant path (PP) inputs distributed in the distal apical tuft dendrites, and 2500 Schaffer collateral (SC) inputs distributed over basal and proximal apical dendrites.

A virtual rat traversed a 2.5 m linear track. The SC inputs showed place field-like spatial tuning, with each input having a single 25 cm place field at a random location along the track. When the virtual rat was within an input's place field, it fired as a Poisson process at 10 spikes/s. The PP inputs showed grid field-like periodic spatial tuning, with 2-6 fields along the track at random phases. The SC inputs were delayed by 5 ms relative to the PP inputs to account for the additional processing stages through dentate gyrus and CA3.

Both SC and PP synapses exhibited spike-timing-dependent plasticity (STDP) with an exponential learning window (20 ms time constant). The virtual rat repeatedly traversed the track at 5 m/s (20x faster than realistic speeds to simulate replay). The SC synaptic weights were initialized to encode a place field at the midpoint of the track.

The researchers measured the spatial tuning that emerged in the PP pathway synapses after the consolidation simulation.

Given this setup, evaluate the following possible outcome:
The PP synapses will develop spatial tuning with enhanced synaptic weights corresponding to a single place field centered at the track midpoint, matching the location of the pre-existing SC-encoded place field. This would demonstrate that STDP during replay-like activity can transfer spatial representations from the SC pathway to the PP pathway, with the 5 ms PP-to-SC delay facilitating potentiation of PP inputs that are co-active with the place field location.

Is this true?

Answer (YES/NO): YES